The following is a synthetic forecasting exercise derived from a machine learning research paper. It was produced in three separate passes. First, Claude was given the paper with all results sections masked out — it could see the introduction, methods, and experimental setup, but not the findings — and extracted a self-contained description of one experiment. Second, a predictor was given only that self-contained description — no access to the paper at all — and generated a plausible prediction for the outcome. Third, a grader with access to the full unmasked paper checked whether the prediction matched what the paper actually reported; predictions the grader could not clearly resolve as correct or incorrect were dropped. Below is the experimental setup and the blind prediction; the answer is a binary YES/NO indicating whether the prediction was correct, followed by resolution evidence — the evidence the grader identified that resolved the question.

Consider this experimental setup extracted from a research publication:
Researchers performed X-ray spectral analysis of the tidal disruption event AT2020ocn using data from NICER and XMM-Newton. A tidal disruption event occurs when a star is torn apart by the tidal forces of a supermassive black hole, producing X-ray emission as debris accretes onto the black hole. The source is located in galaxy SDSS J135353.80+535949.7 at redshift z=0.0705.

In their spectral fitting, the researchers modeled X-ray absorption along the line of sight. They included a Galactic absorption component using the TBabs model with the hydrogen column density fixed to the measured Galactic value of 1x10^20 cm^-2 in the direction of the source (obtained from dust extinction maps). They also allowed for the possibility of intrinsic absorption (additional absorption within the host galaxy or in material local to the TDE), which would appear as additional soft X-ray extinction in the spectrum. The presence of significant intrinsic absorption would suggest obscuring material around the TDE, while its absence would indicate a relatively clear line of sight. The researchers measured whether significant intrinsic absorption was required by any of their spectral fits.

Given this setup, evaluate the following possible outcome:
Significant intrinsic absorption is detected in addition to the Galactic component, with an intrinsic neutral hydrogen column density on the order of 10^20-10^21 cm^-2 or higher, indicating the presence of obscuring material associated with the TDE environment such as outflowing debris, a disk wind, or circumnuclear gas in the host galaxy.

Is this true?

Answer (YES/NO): NO